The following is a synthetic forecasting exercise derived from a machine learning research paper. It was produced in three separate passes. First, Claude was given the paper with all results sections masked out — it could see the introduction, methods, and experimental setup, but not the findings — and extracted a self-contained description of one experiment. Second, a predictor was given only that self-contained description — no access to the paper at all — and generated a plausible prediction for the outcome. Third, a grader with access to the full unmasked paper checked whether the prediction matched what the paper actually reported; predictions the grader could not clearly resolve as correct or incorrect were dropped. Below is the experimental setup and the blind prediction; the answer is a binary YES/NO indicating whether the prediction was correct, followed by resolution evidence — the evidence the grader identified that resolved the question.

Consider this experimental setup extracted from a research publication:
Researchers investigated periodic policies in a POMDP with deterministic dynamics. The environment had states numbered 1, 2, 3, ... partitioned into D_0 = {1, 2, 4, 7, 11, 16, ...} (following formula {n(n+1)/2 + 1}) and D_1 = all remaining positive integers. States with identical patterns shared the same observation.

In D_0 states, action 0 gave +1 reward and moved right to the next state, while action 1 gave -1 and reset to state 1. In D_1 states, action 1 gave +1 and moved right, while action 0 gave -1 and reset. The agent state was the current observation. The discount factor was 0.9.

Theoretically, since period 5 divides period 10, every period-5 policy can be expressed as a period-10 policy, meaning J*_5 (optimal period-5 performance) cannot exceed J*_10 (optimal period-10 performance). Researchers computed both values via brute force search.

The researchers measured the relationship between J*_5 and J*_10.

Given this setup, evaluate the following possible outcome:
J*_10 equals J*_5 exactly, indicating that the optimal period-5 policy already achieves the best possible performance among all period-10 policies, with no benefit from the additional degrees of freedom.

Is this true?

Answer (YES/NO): YES